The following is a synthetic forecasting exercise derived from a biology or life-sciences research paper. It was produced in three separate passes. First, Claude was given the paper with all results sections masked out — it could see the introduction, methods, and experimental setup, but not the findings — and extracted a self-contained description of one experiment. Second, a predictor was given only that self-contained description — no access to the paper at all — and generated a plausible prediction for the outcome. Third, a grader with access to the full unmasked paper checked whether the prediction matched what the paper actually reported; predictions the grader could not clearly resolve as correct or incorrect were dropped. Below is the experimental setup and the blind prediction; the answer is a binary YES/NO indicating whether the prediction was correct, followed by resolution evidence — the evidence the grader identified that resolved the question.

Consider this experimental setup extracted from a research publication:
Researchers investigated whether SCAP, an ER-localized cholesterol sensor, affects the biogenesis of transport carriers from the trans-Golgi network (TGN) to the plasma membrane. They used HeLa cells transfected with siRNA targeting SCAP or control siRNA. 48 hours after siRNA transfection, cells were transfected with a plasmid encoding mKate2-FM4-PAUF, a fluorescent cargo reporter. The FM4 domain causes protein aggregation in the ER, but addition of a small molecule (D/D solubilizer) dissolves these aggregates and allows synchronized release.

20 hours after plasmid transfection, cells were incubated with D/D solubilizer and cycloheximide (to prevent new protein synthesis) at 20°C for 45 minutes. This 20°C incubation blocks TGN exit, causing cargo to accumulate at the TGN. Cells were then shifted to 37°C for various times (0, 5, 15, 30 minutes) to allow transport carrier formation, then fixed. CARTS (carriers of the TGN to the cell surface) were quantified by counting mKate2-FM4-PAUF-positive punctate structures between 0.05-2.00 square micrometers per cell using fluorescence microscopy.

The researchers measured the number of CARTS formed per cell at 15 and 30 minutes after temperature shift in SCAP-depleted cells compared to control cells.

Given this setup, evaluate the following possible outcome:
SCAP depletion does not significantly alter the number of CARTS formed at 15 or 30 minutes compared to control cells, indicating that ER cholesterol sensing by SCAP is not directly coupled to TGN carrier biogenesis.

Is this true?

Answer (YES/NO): NO